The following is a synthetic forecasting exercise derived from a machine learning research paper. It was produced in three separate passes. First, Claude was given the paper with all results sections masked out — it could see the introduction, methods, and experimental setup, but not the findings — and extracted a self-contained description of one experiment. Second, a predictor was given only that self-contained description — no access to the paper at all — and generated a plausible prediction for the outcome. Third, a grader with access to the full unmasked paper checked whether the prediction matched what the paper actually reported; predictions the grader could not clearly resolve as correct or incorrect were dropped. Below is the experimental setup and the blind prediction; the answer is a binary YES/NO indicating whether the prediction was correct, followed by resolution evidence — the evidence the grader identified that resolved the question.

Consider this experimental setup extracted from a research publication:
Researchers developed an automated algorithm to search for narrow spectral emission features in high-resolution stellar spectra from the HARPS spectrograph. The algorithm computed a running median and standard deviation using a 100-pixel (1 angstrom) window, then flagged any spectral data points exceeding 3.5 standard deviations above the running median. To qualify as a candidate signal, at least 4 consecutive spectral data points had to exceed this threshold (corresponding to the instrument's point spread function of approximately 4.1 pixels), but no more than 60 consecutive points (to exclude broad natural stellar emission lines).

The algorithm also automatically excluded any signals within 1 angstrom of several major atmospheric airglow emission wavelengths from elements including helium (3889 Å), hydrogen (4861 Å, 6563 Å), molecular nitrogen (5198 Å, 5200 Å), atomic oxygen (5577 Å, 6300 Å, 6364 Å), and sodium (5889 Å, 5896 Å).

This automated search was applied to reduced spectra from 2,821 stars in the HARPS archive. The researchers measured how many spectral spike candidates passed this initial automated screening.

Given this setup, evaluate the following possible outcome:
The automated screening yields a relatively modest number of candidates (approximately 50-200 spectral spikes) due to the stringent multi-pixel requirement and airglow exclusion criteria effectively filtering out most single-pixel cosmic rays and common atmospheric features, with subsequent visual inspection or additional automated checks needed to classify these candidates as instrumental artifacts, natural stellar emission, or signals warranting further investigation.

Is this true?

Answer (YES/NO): NO